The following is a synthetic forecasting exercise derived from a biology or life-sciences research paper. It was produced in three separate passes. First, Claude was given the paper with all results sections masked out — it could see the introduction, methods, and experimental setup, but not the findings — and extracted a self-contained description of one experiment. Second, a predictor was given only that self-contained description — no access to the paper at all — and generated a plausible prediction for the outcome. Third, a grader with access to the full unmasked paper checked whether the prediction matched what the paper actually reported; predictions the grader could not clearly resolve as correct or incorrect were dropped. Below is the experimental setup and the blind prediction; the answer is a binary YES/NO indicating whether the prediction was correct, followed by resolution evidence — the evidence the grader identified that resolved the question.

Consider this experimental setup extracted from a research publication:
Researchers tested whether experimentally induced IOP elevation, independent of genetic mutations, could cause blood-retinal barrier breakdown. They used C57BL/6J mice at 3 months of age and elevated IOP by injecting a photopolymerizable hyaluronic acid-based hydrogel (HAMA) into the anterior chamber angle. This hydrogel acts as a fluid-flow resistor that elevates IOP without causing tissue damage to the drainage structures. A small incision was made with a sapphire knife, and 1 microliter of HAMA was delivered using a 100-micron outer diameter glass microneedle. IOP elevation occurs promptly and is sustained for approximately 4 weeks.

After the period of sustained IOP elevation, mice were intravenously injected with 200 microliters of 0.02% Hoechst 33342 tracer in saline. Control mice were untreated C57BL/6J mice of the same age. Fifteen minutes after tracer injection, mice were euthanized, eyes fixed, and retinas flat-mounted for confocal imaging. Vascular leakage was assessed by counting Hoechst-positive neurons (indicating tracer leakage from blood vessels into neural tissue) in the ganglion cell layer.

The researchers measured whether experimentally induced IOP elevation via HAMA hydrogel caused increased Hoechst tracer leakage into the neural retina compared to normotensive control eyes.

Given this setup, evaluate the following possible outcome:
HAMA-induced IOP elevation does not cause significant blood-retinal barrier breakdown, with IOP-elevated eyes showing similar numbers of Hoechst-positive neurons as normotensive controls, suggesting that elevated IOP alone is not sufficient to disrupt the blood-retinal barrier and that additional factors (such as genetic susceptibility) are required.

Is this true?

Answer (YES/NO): NO